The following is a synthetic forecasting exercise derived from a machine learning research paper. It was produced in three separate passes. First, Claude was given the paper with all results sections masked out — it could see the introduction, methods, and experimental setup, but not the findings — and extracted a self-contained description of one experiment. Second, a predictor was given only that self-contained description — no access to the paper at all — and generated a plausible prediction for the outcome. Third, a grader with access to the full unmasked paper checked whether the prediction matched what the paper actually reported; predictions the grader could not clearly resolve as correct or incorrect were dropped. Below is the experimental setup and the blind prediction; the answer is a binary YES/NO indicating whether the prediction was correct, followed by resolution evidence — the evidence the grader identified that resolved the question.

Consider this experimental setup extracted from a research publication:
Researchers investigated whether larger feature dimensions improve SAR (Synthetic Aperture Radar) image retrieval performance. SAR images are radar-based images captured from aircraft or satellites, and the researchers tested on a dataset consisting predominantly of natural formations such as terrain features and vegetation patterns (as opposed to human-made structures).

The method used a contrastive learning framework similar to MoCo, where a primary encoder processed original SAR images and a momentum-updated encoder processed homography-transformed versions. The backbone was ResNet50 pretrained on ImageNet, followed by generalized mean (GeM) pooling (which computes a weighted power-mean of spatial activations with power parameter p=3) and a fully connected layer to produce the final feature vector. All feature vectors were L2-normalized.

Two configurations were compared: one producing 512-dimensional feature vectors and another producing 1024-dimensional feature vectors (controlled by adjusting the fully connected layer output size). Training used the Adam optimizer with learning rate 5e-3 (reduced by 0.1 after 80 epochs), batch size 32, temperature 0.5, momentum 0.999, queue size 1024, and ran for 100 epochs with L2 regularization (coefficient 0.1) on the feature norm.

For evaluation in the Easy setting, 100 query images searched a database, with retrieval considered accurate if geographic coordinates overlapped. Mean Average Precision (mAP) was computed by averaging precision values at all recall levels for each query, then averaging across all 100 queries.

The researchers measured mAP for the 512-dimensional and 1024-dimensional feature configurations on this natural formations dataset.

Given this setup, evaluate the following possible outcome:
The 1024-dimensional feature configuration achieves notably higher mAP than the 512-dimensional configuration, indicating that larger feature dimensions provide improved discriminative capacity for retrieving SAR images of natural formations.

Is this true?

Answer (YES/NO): NO